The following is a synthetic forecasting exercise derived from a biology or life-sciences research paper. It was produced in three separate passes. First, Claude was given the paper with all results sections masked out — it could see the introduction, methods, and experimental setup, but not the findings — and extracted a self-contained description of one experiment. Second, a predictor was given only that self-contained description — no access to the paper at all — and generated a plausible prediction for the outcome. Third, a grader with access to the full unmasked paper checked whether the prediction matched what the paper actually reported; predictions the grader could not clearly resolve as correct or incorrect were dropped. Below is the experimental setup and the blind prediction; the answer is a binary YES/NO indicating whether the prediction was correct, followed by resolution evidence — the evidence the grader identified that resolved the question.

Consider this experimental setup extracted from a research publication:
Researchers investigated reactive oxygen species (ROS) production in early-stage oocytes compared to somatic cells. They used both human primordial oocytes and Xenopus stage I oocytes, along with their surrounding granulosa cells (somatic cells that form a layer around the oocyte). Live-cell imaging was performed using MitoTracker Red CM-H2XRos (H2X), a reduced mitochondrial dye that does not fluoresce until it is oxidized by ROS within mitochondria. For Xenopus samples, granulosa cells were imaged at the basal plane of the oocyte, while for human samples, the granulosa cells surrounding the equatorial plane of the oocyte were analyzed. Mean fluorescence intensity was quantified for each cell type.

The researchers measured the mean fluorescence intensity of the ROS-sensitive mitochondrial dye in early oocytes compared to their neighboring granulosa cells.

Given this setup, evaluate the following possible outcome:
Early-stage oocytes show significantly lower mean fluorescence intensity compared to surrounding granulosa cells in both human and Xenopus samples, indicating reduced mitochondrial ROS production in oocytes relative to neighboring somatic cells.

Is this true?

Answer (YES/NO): YES